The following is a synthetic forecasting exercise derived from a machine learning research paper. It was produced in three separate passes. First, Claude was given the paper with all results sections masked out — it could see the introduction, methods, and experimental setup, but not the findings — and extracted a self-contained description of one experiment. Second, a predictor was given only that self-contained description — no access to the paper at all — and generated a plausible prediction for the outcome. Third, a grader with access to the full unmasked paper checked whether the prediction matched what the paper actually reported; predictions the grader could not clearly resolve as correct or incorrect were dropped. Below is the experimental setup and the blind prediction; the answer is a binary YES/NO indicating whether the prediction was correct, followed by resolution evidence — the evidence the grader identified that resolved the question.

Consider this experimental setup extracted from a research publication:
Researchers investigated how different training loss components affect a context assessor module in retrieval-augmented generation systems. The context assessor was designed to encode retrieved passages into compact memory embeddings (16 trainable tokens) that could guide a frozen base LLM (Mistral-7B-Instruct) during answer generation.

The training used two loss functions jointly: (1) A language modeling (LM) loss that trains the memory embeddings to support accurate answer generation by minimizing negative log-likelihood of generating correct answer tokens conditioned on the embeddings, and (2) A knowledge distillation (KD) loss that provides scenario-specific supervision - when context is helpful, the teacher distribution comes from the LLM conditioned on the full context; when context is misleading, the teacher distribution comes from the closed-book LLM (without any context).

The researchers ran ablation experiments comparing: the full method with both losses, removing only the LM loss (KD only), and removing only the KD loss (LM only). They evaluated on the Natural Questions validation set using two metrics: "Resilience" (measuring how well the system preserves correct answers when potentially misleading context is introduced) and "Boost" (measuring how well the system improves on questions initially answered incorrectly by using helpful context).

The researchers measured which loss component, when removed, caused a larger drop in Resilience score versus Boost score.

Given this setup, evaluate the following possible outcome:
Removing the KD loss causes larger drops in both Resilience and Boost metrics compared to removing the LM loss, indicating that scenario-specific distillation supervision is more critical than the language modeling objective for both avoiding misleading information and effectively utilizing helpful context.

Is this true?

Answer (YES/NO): NO